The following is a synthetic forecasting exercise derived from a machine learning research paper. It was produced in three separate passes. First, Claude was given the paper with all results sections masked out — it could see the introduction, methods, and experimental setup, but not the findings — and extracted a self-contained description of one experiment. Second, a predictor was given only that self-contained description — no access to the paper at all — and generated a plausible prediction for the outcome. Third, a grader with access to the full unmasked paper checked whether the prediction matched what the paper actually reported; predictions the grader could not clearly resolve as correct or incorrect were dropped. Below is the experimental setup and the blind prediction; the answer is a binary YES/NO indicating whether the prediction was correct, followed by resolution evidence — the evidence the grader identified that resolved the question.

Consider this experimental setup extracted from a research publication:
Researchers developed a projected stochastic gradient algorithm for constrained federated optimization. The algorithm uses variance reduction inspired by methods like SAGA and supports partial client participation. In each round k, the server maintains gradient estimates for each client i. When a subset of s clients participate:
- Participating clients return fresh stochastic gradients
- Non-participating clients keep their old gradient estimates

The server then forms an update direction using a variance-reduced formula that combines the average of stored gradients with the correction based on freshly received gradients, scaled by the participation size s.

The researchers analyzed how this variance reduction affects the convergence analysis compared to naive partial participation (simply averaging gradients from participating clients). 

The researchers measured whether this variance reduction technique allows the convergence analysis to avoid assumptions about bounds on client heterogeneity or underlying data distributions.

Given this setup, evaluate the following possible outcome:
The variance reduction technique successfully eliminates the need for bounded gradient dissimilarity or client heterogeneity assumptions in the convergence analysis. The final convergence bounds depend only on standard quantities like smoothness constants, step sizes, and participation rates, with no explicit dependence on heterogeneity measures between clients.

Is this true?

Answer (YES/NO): YES